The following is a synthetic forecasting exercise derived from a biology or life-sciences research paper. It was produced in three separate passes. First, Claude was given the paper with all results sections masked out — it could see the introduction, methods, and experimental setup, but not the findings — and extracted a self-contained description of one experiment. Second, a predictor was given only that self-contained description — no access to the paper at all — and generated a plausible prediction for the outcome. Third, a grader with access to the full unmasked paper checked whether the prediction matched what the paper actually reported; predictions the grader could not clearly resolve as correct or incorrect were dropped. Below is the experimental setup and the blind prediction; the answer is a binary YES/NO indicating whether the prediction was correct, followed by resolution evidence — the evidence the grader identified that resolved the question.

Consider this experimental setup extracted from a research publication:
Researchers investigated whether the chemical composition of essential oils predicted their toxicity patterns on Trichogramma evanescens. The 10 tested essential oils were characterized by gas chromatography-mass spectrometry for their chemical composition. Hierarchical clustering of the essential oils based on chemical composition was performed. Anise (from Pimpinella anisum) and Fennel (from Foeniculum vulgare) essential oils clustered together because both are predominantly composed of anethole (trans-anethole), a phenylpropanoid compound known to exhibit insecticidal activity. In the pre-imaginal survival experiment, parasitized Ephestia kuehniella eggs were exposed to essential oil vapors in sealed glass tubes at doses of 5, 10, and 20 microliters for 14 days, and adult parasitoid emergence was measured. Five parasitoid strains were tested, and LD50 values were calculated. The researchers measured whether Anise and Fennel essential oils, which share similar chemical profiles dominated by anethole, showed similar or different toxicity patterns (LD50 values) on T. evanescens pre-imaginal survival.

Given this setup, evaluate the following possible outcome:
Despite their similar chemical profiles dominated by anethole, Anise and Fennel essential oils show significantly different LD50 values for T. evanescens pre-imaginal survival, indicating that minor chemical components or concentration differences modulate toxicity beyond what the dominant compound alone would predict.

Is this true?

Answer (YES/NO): NO